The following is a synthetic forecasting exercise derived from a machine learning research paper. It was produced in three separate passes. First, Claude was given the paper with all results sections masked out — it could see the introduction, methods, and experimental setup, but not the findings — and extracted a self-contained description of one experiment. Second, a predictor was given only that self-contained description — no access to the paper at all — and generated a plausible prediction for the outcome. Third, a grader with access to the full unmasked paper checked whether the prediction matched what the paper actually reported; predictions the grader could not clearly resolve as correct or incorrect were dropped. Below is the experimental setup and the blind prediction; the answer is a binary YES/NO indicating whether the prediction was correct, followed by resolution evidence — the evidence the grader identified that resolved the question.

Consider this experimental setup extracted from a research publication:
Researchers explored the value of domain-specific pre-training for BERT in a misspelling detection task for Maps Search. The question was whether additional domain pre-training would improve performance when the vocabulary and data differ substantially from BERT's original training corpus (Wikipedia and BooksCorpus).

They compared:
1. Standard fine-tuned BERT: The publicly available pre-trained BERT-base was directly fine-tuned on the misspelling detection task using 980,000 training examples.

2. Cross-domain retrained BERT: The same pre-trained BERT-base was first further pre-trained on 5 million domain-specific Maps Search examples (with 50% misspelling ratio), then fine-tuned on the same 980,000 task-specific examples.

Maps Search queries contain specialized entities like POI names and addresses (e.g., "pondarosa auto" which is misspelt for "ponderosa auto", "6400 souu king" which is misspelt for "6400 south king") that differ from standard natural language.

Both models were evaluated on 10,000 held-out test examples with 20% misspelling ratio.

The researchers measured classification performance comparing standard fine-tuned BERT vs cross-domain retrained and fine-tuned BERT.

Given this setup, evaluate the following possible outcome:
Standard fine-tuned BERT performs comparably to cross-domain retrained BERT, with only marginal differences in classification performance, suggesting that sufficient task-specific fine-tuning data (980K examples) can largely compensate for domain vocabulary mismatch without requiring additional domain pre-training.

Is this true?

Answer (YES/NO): YES